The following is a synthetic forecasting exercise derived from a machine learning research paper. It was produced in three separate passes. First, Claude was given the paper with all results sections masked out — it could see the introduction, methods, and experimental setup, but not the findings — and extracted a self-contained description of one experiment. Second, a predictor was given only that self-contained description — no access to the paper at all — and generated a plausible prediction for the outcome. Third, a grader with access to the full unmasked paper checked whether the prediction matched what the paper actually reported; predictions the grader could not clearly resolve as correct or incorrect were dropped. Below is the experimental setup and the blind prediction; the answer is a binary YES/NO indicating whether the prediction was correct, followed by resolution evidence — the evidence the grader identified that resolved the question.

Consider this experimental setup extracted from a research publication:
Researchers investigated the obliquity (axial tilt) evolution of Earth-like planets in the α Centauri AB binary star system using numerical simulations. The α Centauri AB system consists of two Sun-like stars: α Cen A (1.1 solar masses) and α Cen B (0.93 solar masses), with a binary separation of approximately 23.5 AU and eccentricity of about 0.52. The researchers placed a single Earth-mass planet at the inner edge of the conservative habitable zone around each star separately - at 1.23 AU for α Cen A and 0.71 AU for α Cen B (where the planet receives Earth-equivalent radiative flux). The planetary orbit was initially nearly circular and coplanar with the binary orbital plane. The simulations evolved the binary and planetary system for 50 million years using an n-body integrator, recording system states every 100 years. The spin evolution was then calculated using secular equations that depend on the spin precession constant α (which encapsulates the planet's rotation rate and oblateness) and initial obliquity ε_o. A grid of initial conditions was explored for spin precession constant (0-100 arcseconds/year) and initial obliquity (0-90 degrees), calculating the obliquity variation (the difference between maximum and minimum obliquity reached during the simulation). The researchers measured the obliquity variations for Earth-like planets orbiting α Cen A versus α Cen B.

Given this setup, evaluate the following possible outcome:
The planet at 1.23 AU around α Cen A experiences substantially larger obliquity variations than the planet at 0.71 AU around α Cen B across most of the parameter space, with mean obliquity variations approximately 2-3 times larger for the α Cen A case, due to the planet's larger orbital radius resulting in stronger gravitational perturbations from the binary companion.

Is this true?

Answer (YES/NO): NO